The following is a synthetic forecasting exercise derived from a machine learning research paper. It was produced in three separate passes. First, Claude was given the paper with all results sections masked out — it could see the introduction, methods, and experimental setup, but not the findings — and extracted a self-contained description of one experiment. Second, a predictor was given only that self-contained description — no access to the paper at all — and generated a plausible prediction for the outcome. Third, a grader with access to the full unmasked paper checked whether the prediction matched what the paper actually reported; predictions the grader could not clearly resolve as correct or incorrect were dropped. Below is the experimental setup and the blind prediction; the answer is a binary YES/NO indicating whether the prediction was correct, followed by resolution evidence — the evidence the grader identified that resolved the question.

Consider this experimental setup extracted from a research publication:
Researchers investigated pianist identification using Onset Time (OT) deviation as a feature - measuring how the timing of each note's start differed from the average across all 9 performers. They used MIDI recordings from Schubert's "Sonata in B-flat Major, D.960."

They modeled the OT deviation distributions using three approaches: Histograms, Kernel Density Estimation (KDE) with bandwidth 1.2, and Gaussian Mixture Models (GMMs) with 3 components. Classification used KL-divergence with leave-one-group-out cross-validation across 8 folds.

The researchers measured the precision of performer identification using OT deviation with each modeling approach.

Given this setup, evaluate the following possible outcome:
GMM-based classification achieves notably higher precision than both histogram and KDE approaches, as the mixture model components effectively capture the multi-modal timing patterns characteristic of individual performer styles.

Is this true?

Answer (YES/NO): NO